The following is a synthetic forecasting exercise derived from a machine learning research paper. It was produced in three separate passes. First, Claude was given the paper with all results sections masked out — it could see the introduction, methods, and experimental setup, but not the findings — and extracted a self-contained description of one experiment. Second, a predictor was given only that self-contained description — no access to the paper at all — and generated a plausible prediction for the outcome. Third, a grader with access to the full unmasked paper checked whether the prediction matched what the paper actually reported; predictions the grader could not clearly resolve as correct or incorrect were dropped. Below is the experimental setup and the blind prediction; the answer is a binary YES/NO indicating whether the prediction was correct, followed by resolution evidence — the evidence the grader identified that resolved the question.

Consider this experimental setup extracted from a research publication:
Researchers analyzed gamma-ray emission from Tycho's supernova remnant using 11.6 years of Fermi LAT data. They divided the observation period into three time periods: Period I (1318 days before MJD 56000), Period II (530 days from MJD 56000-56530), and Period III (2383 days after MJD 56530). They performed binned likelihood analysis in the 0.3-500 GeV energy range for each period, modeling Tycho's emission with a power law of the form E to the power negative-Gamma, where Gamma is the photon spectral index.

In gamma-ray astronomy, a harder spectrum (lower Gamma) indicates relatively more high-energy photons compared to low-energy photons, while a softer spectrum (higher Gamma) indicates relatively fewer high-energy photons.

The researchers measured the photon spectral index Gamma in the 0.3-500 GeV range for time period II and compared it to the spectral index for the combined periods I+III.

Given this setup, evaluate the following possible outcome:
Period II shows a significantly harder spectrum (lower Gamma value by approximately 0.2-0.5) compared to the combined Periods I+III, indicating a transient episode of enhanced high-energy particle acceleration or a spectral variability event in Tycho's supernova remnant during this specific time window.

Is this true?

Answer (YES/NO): NO